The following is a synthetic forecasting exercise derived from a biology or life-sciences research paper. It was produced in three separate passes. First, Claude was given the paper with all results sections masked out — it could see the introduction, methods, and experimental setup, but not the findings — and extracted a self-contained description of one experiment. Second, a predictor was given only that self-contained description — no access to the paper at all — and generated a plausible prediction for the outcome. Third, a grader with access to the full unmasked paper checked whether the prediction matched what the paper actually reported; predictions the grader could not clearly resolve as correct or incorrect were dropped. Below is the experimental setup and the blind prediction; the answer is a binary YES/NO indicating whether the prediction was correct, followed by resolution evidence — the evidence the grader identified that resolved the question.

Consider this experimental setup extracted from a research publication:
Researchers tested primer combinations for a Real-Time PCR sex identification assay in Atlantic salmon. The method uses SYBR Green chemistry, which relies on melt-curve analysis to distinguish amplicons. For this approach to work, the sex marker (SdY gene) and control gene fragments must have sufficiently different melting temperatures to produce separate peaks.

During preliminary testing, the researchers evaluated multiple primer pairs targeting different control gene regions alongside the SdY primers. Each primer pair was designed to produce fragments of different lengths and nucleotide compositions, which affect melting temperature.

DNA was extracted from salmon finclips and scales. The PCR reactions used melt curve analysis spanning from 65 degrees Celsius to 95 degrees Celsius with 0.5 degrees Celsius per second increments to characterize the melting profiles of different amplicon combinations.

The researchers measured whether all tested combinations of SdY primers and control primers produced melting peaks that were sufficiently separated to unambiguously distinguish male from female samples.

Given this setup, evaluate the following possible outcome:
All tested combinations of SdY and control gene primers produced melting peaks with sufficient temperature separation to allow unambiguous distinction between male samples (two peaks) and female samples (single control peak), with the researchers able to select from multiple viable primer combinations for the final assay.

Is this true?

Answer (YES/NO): NO